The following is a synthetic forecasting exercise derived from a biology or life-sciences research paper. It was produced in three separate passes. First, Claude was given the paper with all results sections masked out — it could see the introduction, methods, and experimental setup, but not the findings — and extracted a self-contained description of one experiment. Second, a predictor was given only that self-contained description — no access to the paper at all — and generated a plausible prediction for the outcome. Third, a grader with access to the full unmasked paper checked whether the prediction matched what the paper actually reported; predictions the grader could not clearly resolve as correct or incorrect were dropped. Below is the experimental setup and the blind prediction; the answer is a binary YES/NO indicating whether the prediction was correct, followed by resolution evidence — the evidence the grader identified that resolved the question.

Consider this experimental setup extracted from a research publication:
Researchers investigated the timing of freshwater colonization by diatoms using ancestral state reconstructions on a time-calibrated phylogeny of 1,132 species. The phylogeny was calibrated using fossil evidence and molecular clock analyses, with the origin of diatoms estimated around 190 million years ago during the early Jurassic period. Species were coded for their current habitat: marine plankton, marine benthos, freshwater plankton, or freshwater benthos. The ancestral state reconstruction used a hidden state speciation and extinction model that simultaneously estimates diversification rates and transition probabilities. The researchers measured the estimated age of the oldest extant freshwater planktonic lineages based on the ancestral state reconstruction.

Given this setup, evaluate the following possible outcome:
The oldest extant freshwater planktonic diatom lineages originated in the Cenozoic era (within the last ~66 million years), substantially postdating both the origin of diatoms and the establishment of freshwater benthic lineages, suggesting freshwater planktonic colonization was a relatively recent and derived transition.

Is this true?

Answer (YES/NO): NO